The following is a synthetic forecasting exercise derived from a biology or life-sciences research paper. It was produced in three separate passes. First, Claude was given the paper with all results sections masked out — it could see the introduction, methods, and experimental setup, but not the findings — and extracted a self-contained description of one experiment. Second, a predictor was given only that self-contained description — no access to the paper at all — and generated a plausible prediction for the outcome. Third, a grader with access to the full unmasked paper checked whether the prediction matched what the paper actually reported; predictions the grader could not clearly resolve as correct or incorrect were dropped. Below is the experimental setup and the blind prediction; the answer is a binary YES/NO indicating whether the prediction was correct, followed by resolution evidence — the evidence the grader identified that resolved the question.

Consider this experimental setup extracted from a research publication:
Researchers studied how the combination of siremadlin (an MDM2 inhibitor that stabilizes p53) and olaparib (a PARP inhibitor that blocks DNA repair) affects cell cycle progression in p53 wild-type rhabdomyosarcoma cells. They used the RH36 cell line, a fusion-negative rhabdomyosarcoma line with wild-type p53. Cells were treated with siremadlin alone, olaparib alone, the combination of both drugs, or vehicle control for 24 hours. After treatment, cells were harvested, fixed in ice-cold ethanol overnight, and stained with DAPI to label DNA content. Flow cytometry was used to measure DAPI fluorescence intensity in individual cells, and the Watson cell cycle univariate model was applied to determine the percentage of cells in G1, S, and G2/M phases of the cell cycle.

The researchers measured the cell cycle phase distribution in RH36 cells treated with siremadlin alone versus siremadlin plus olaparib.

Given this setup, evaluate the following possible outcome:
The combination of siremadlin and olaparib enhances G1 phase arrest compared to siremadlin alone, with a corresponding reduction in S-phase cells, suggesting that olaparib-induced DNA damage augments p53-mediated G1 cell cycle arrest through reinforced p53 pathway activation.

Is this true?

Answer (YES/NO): NO